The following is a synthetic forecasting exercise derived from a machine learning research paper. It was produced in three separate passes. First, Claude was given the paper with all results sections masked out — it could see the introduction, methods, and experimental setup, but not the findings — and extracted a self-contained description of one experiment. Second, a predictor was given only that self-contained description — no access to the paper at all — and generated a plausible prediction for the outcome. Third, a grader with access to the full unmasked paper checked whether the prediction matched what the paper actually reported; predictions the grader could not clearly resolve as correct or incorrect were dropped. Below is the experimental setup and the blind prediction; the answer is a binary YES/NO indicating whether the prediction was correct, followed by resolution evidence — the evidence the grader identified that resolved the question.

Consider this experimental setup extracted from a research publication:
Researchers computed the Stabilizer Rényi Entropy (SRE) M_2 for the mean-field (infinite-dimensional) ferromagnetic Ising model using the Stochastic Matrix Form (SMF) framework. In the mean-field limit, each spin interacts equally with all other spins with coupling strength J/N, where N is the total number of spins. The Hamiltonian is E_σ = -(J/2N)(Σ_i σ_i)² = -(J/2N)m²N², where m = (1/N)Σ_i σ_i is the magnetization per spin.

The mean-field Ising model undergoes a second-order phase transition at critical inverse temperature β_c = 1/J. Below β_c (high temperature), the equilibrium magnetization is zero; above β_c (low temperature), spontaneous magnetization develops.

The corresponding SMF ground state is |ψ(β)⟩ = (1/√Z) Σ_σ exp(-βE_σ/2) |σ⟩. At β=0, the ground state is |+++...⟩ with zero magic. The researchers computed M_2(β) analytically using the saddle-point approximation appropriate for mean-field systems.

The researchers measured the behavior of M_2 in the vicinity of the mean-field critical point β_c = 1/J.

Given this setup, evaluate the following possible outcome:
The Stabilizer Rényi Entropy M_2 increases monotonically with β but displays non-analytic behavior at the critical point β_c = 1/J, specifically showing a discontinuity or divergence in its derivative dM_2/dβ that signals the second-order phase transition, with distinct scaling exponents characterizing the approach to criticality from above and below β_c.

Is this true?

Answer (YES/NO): NO